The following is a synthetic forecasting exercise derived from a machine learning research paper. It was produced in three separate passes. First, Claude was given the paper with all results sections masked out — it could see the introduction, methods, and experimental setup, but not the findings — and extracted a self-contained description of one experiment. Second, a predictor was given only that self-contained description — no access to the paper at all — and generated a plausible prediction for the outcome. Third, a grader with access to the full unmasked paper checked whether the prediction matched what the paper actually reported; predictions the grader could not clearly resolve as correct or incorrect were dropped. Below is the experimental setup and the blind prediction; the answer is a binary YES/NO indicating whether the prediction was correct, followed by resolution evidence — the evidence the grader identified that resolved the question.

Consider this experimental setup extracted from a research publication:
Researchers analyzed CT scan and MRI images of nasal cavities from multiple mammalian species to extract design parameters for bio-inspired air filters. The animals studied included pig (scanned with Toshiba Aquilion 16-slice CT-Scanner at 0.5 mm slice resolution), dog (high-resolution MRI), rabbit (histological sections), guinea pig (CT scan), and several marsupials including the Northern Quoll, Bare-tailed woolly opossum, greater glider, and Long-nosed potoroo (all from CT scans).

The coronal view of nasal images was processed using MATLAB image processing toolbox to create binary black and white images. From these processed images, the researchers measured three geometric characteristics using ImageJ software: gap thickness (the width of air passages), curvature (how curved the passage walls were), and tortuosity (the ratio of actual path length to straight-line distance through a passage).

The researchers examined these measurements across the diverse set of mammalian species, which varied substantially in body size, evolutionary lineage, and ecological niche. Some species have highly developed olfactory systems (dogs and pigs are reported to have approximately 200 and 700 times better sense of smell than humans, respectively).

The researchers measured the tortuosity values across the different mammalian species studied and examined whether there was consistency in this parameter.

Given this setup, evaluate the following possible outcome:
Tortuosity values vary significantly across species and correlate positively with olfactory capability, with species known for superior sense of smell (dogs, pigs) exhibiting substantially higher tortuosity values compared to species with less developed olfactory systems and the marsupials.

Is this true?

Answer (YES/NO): NO